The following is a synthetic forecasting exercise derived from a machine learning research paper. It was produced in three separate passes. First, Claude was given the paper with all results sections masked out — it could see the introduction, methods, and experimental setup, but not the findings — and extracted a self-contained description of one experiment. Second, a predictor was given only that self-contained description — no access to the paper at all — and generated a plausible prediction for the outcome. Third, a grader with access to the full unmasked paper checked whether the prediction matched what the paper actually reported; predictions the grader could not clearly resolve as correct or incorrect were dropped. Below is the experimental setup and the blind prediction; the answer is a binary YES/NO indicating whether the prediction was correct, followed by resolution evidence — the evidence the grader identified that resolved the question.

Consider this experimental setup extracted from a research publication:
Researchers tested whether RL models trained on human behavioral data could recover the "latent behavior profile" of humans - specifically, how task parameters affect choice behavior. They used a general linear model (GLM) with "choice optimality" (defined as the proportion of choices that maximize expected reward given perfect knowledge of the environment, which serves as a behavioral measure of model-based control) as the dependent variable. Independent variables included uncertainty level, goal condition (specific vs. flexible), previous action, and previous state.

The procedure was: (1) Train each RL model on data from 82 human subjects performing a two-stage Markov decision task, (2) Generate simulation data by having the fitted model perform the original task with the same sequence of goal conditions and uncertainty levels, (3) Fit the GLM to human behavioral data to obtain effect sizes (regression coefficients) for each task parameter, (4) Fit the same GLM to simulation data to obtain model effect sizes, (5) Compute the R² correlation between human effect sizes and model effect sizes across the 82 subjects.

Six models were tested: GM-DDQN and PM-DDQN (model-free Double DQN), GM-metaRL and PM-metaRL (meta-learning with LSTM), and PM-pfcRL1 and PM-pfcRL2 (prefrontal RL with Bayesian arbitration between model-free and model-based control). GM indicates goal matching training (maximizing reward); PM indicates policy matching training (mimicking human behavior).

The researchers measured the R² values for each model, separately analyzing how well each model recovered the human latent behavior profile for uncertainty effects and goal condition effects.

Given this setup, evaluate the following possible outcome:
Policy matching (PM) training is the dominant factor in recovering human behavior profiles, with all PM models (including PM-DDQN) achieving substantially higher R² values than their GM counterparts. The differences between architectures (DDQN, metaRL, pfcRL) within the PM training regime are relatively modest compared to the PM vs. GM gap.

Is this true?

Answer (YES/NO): NO